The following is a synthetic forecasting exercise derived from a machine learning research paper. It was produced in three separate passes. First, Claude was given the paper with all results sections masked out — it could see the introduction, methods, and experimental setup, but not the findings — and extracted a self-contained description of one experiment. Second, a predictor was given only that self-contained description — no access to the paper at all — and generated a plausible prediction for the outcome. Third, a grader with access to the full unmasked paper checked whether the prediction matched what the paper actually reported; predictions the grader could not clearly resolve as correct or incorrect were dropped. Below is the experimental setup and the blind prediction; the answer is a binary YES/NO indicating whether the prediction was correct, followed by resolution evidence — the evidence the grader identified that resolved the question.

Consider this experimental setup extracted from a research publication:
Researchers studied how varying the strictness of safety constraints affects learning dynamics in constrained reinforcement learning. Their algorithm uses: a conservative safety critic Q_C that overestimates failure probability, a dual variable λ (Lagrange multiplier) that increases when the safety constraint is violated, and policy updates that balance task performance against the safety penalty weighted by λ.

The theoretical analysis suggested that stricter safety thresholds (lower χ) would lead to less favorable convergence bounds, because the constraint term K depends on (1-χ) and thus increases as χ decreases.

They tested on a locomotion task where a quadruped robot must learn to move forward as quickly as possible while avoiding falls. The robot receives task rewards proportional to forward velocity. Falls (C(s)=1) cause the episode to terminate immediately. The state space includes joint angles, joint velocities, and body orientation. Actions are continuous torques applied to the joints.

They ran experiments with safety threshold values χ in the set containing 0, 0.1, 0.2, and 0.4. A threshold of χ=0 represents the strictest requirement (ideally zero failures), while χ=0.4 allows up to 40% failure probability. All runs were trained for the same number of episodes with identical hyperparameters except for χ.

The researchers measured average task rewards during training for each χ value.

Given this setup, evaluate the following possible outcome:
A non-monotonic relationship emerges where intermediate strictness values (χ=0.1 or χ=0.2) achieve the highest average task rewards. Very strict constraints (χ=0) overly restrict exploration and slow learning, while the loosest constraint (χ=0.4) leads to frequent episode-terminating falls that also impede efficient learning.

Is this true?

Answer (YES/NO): NO